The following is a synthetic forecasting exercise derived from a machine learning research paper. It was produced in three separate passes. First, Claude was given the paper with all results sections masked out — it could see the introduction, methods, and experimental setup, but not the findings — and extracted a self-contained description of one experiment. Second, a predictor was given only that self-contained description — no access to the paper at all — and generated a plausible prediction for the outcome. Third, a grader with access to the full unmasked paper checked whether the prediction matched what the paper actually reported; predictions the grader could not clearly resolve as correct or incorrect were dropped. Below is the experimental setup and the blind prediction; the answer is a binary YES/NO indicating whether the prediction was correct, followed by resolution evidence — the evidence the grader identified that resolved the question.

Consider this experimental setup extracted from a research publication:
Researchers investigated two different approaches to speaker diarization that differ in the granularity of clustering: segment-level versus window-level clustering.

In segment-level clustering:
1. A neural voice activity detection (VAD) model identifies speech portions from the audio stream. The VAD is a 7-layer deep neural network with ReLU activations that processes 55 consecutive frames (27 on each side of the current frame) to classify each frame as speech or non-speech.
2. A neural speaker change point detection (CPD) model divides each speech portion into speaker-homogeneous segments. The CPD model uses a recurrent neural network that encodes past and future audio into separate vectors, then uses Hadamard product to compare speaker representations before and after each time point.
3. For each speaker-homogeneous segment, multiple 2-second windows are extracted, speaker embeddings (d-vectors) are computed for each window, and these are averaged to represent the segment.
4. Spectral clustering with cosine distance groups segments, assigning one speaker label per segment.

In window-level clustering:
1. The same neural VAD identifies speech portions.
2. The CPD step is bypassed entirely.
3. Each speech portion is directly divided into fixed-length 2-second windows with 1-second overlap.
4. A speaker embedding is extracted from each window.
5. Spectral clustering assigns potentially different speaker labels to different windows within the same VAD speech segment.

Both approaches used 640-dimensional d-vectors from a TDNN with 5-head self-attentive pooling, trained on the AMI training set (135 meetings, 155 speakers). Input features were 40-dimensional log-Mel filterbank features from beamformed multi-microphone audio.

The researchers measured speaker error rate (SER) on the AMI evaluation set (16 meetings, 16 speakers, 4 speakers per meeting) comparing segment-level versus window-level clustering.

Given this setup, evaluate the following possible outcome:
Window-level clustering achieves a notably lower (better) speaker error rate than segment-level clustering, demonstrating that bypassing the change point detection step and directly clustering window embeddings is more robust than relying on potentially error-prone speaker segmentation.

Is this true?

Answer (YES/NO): NO